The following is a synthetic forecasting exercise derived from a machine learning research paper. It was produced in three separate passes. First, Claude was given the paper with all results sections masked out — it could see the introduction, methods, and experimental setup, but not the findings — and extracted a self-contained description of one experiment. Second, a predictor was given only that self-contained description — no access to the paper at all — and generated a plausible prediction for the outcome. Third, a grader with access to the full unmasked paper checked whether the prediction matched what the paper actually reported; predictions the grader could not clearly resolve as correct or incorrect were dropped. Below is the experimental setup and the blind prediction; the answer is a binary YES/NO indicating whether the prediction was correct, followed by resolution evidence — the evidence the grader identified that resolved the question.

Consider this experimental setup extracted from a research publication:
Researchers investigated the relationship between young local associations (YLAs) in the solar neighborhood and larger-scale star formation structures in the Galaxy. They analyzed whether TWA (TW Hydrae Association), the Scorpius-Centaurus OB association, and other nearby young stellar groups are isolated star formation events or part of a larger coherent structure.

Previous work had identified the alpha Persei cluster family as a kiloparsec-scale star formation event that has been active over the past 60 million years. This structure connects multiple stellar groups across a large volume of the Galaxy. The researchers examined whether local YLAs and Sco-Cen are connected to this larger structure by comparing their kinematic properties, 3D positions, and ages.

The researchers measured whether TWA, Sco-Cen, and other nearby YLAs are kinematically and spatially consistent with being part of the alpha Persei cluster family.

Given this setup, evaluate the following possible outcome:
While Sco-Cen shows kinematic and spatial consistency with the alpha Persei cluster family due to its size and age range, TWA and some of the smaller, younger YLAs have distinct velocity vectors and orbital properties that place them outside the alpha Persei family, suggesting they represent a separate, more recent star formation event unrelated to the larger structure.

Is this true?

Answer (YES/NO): NO